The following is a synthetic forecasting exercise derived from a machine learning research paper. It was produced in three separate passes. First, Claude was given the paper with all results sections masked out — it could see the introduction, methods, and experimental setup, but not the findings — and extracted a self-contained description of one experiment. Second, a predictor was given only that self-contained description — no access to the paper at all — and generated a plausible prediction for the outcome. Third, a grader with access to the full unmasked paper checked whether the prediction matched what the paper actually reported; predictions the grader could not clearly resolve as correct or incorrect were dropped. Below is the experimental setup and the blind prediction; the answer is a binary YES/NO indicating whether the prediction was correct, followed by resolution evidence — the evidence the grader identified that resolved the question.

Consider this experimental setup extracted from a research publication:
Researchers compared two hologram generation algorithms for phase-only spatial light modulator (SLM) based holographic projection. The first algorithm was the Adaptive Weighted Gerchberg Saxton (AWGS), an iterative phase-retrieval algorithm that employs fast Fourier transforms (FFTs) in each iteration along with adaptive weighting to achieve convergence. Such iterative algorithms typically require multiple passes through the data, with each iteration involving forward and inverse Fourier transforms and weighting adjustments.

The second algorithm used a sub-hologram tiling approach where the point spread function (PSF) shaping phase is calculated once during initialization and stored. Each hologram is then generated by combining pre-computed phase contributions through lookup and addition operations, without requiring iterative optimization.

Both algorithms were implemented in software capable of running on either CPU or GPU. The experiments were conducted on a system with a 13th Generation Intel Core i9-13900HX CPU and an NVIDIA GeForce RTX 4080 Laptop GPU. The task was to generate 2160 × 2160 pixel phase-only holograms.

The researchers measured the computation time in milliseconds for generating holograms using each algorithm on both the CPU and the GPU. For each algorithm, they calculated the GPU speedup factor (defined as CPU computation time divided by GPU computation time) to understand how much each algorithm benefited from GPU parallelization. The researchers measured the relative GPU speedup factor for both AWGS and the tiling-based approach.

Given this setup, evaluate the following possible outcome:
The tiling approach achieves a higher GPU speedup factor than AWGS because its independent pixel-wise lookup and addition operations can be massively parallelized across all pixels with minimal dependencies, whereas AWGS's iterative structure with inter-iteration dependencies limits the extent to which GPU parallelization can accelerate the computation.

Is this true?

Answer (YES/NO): NO